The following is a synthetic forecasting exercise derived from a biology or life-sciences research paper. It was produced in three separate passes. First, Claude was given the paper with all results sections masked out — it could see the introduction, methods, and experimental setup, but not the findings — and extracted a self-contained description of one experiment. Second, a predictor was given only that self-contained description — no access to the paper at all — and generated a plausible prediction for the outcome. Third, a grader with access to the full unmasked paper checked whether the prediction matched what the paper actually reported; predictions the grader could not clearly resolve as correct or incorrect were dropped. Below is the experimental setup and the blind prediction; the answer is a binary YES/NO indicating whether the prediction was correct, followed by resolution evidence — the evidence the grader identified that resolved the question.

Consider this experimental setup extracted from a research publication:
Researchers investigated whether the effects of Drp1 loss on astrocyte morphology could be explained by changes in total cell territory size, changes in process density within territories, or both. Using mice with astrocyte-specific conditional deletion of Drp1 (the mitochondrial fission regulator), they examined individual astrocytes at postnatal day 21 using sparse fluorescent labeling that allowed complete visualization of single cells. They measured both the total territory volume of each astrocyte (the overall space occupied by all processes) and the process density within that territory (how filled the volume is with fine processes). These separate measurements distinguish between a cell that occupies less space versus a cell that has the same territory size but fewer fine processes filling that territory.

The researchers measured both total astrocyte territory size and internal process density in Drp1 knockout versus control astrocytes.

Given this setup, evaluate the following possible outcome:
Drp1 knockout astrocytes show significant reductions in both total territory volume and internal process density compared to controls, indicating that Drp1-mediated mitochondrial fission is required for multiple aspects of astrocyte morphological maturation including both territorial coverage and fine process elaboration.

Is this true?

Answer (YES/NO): NO